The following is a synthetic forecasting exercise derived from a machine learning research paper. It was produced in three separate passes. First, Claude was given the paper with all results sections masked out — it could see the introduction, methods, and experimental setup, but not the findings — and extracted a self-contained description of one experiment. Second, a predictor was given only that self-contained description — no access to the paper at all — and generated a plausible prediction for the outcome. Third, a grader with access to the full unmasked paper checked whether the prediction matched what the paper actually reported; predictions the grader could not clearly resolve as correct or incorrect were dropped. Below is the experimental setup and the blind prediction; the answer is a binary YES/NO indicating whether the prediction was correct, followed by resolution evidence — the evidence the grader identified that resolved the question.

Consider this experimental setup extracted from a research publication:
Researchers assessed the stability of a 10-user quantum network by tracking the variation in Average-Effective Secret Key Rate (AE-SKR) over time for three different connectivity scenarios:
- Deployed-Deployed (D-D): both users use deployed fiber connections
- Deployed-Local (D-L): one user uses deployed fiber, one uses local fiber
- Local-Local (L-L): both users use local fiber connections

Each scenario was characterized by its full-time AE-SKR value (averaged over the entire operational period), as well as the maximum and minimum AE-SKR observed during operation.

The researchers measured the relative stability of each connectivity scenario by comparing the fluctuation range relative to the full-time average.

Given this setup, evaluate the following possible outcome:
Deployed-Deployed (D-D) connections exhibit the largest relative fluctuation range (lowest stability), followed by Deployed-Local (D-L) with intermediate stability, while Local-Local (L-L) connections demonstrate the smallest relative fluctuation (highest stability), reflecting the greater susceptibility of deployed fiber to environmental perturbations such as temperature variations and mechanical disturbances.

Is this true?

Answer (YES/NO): NO